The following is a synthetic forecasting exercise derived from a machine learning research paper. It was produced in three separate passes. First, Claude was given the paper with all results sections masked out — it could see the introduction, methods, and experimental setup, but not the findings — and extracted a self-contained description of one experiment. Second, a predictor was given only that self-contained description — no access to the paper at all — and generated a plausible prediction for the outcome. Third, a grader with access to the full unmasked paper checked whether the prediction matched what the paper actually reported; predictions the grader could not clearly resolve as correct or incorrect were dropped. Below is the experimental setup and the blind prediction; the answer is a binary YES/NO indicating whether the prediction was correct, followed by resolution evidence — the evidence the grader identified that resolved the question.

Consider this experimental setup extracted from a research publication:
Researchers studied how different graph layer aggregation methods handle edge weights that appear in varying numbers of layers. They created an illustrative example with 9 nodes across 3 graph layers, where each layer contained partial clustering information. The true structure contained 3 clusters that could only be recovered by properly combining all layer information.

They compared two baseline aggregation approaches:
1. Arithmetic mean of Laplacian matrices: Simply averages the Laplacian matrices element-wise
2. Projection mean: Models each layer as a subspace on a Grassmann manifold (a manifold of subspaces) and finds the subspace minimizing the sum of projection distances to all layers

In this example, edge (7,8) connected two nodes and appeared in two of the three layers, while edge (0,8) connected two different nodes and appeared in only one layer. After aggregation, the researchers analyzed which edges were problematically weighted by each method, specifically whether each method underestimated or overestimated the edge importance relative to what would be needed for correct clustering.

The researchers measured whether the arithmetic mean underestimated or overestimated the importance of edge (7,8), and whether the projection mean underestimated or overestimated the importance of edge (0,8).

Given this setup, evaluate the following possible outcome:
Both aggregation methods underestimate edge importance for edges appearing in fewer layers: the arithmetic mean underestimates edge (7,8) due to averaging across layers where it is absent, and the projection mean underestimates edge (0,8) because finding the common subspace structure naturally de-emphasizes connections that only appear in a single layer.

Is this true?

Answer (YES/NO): NO